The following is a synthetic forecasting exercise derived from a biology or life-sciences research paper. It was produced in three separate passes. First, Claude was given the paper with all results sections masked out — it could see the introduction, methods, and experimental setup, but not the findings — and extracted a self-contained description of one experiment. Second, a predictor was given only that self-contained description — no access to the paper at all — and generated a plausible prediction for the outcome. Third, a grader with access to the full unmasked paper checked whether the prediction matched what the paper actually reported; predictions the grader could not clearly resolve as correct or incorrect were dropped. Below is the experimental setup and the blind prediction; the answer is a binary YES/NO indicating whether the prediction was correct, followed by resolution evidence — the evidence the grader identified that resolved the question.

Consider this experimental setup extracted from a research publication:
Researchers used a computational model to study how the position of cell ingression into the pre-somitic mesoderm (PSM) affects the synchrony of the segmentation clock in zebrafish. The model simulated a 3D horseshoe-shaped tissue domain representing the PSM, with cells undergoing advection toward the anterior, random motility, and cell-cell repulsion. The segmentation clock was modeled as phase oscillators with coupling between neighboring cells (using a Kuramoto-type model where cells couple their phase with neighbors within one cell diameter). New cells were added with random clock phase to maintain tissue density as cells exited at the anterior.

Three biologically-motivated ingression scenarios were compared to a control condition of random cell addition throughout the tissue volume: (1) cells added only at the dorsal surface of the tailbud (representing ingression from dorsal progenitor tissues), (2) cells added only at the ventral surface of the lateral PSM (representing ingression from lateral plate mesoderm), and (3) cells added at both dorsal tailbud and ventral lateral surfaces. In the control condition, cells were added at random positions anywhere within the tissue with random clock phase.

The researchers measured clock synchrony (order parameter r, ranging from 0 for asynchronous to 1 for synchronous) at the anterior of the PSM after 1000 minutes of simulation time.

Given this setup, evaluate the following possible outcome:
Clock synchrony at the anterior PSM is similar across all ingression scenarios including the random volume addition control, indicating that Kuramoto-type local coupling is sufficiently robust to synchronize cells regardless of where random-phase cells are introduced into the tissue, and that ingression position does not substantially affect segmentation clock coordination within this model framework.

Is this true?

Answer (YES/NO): NO